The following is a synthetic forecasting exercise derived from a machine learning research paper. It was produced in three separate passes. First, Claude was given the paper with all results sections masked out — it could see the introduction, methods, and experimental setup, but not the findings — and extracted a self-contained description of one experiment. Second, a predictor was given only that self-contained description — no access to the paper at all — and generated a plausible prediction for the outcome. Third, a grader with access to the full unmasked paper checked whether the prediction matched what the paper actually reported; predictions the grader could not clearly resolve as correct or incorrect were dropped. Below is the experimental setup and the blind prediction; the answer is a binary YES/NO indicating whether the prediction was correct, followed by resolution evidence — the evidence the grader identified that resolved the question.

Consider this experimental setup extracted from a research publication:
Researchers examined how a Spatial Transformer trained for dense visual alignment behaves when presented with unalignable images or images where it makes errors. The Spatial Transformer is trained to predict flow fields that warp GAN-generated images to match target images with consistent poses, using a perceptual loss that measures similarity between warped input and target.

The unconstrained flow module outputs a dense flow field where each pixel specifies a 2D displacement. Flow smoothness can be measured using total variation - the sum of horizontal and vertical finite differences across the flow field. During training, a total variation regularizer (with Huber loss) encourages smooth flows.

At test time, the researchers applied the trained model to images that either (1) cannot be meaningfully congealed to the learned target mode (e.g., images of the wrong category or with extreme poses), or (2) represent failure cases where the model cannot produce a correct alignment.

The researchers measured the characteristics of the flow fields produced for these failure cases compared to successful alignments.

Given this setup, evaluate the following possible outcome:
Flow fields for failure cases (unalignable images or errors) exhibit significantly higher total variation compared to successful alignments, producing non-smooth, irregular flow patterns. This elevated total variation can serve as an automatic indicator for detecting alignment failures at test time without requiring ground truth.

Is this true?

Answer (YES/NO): YES